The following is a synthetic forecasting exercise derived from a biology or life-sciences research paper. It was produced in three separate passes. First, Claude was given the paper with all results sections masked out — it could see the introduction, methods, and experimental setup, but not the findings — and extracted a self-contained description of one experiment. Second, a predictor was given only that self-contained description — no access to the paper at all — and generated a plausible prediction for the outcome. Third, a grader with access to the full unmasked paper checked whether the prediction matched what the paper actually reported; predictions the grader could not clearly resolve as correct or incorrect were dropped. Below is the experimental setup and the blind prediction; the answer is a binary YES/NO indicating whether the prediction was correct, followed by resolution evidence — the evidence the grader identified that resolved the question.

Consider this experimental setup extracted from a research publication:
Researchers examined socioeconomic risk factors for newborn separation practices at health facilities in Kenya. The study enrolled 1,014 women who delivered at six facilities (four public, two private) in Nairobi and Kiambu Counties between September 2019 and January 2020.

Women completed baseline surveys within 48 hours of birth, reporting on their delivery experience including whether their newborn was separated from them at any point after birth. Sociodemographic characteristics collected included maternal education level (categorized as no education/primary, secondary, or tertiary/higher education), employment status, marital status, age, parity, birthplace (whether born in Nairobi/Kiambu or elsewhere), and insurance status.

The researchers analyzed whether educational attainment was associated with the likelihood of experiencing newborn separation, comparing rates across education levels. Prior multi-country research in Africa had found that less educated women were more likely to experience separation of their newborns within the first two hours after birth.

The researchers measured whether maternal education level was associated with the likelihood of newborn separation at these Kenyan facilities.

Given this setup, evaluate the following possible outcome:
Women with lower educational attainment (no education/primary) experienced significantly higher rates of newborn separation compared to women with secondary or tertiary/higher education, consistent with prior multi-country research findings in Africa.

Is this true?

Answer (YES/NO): NO